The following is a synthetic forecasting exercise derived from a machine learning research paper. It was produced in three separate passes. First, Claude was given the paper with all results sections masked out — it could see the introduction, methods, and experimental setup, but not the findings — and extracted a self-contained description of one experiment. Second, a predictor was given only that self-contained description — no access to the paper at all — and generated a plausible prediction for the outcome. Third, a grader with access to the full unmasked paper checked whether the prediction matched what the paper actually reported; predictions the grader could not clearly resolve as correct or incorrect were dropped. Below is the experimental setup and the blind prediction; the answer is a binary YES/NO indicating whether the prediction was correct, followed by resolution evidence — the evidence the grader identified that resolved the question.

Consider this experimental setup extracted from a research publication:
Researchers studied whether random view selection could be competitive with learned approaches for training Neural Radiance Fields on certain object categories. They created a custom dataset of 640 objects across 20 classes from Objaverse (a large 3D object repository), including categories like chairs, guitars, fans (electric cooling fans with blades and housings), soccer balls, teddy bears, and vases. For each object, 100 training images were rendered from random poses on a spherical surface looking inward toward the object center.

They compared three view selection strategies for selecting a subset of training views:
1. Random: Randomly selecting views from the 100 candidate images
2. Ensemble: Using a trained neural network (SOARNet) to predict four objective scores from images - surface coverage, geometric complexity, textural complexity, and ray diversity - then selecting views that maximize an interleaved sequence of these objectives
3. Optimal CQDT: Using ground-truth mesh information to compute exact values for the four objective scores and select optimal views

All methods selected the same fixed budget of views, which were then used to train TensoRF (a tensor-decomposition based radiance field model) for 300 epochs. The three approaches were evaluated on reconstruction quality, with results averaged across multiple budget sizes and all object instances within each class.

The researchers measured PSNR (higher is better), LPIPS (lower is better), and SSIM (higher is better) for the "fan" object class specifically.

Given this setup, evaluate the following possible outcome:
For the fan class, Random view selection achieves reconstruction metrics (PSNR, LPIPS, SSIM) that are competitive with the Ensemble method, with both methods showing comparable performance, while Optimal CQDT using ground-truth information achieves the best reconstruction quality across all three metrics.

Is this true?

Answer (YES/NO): NO